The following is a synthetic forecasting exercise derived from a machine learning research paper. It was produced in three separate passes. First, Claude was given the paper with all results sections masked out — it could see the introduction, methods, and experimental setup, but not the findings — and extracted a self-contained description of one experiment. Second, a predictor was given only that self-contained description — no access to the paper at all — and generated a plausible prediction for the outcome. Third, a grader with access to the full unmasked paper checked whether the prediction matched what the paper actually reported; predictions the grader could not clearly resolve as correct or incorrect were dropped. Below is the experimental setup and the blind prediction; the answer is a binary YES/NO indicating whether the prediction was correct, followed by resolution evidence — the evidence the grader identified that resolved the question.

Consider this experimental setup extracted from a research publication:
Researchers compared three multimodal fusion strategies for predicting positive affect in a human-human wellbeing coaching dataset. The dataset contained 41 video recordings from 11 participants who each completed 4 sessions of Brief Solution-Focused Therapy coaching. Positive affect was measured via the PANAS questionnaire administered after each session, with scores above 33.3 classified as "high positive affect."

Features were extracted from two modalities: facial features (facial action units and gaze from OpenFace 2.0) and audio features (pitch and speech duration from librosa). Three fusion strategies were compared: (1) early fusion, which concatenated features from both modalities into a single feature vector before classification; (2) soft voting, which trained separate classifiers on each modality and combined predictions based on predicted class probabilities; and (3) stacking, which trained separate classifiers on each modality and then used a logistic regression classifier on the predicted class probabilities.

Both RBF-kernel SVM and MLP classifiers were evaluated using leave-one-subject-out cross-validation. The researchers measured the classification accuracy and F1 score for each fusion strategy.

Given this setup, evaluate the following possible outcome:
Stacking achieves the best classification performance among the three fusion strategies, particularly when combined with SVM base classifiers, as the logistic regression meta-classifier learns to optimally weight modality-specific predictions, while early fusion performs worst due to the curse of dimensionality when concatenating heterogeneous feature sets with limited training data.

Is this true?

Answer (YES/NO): NO